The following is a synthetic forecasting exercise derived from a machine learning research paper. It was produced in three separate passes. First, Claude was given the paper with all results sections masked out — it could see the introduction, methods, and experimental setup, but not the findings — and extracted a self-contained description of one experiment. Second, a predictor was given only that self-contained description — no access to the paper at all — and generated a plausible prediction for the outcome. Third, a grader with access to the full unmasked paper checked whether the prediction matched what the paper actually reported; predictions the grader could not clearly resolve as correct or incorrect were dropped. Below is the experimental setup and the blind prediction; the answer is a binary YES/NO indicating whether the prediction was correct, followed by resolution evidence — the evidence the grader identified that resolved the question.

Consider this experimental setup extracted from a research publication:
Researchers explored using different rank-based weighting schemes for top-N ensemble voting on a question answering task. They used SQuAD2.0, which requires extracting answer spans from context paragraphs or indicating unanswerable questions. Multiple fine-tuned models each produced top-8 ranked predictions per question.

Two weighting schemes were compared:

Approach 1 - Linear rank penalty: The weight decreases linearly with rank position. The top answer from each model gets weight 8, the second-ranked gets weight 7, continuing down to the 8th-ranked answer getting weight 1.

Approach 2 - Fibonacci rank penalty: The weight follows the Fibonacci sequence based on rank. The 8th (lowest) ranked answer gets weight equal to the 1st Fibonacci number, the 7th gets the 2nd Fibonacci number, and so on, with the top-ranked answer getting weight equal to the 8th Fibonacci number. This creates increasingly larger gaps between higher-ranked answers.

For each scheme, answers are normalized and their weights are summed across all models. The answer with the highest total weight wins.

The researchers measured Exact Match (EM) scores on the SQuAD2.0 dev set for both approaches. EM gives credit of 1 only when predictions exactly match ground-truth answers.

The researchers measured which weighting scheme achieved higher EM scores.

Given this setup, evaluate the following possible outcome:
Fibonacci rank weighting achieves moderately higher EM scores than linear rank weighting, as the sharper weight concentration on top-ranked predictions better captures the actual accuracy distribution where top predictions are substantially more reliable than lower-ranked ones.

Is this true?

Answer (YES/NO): NO